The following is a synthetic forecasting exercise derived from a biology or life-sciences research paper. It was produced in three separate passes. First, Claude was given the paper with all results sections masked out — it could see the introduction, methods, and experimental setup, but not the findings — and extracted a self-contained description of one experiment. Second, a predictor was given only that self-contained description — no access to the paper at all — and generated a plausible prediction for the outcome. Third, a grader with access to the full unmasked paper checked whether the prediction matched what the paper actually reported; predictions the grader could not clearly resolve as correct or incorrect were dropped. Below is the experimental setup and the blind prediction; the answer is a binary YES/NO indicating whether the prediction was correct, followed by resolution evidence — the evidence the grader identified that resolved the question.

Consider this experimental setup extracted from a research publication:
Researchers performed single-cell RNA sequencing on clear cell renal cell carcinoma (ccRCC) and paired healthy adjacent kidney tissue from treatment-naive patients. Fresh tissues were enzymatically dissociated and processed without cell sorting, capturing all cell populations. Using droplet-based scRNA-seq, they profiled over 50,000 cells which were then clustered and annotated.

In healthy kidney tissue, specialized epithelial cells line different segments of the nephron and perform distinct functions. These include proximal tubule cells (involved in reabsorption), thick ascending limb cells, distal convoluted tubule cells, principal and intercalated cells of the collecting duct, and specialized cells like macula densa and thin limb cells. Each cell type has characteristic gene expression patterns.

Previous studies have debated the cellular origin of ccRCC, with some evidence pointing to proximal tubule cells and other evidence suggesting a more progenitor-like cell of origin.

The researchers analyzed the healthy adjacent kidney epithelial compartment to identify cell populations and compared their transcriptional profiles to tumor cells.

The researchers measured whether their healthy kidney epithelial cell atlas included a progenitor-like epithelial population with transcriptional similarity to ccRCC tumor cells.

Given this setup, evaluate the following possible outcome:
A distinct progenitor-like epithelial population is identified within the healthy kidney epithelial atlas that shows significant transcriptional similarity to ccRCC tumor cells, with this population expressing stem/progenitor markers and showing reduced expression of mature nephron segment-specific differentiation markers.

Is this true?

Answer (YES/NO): YES